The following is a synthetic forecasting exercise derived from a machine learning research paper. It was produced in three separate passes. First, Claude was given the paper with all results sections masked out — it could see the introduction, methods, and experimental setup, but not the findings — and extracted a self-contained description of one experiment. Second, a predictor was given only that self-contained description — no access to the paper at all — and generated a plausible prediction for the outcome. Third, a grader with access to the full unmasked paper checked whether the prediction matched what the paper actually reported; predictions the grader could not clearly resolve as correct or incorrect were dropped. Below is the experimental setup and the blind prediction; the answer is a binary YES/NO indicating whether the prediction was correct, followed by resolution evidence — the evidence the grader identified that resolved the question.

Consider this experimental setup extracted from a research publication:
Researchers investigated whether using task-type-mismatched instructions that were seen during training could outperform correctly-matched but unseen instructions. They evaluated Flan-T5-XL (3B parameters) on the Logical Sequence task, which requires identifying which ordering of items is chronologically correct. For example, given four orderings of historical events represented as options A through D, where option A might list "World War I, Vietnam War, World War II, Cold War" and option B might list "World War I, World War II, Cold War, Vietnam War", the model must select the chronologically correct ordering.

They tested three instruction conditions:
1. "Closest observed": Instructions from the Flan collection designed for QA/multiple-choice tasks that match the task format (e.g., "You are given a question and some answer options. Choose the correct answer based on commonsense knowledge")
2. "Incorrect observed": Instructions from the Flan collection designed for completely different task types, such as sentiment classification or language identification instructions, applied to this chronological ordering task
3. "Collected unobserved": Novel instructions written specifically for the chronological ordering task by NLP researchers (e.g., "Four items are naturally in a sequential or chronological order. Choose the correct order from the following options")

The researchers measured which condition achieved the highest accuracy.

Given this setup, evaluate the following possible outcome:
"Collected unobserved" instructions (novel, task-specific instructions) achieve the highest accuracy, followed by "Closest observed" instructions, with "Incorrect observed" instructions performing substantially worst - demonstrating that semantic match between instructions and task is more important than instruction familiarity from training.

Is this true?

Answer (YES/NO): NO